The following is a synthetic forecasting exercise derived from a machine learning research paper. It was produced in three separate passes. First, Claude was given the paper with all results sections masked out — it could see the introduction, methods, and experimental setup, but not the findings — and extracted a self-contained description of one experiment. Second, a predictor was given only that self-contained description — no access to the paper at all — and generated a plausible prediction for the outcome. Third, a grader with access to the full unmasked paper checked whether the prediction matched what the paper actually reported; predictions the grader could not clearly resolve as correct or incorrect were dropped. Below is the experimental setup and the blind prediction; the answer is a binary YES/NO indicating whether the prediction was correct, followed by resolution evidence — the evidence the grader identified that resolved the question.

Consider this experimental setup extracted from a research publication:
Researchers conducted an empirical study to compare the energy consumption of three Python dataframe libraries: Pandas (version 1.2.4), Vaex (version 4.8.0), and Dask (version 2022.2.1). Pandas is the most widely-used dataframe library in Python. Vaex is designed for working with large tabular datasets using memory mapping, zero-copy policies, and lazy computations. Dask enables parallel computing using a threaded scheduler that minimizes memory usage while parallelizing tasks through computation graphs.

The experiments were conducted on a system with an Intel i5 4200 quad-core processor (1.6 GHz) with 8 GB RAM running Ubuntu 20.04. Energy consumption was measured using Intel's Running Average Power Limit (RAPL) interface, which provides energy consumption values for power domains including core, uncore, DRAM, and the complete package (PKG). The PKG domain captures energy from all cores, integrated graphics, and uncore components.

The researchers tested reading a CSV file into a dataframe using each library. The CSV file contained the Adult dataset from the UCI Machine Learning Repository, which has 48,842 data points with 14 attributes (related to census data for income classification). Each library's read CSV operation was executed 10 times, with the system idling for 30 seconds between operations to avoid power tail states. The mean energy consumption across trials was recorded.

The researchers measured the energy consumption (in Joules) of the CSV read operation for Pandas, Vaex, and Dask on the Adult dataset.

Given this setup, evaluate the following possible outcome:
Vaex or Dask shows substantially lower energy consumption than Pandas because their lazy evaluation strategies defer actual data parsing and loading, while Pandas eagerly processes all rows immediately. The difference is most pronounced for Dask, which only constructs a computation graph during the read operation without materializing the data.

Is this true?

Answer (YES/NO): NO